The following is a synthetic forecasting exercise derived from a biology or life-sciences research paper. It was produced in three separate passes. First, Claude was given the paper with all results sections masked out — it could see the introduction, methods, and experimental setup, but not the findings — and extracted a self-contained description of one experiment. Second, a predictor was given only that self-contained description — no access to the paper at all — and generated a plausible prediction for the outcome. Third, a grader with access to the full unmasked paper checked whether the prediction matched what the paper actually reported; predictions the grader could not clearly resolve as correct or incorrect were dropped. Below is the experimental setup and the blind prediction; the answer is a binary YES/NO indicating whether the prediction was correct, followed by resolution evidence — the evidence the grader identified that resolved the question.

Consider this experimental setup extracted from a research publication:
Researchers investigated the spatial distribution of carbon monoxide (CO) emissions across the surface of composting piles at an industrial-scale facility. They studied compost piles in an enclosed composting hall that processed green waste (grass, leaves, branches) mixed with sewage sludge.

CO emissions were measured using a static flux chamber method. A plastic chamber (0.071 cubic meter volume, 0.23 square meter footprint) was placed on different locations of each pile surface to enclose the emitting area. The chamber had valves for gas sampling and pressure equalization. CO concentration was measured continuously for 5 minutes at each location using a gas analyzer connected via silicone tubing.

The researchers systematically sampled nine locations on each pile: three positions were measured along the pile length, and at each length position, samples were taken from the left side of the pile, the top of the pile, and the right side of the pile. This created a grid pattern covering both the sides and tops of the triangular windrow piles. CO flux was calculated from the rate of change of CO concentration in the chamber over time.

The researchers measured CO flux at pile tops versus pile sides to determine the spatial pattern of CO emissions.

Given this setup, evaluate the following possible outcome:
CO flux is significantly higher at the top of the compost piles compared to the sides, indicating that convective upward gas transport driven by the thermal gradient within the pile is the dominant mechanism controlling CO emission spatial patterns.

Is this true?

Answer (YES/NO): YES